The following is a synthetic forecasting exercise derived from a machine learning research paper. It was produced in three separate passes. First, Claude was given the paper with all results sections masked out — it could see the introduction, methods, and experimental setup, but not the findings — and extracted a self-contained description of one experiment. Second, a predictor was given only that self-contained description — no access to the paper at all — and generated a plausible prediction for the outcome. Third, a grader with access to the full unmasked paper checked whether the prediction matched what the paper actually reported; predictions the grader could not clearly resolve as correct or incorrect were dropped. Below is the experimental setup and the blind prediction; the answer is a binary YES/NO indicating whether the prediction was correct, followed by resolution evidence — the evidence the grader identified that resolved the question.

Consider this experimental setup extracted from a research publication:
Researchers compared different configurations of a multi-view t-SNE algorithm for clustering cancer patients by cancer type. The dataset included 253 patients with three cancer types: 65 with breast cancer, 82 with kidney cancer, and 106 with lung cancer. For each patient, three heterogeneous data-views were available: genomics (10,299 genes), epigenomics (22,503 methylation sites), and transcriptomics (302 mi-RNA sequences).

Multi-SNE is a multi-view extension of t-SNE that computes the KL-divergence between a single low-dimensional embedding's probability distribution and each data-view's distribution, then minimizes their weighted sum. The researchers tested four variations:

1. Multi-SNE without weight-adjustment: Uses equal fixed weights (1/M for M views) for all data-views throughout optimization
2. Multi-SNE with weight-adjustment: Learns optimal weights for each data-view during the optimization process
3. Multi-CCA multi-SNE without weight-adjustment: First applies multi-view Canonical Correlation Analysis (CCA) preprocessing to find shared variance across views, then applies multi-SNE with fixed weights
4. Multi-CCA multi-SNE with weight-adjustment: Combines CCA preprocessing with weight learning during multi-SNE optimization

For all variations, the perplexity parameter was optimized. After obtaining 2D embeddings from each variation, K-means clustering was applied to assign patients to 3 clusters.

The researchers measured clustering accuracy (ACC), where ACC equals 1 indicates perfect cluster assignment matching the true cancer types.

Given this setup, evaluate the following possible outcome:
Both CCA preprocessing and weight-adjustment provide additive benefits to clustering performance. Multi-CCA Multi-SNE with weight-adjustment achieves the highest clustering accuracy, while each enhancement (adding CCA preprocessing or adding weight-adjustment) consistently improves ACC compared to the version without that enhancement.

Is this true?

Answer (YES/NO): NO